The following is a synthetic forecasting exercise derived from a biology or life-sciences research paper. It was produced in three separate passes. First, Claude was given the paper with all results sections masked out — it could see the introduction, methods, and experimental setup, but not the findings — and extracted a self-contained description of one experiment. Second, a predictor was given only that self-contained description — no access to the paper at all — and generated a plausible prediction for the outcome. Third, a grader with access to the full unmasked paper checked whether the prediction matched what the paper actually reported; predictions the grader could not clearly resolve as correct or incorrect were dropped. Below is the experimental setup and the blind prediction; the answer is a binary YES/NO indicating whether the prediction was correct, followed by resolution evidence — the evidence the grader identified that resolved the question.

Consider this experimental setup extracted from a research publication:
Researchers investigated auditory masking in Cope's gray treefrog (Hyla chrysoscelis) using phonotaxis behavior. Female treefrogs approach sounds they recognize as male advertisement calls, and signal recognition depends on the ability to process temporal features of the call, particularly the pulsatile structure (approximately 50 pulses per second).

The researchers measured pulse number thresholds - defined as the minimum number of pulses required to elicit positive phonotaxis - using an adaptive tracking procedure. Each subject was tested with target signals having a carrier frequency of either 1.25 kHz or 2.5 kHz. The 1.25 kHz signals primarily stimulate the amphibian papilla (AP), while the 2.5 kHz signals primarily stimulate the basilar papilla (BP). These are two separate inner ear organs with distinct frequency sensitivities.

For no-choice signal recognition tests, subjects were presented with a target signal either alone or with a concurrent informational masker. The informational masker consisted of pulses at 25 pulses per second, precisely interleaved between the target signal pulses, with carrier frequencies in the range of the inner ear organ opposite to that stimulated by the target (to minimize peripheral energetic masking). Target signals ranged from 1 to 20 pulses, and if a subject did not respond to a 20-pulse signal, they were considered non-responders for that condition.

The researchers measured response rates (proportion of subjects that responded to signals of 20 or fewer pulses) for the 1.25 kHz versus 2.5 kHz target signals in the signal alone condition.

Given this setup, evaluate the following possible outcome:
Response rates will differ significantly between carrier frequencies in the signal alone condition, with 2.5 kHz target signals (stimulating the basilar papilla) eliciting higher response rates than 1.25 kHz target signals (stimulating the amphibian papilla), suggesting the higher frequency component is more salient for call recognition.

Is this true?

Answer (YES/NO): NO